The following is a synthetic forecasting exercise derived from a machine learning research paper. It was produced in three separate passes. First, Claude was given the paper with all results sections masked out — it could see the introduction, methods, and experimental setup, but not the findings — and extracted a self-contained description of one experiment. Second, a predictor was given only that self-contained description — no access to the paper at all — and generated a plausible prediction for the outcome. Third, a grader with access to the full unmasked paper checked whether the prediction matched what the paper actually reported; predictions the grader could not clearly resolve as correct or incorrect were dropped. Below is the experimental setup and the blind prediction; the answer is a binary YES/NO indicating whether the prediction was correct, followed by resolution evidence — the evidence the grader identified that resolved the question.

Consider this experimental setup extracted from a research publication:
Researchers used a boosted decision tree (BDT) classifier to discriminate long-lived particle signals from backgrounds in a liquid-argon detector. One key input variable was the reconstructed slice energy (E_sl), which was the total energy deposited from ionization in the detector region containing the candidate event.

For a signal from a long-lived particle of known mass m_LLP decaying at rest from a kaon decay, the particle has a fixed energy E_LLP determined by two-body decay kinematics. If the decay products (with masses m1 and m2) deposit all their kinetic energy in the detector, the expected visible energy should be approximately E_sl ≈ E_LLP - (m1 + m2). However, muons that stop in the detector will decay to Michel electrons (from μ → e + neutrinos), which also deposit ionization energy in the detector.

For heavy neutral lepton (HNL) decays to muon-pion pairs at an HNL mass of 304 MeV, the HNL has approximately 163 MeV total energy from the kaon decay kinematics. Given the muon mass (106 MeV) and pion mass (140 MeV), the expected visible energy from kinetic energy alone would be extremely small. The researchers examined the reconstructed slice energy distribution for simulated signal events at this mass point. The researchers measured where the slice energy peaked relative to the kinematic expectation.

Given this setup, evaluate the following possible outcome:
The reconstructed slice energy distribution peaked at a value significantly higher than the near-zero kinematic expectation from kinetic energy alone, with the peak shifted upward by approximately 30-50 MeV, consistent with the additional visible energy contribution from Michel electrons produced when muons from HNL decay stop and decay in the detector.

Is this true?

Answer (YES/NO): NO